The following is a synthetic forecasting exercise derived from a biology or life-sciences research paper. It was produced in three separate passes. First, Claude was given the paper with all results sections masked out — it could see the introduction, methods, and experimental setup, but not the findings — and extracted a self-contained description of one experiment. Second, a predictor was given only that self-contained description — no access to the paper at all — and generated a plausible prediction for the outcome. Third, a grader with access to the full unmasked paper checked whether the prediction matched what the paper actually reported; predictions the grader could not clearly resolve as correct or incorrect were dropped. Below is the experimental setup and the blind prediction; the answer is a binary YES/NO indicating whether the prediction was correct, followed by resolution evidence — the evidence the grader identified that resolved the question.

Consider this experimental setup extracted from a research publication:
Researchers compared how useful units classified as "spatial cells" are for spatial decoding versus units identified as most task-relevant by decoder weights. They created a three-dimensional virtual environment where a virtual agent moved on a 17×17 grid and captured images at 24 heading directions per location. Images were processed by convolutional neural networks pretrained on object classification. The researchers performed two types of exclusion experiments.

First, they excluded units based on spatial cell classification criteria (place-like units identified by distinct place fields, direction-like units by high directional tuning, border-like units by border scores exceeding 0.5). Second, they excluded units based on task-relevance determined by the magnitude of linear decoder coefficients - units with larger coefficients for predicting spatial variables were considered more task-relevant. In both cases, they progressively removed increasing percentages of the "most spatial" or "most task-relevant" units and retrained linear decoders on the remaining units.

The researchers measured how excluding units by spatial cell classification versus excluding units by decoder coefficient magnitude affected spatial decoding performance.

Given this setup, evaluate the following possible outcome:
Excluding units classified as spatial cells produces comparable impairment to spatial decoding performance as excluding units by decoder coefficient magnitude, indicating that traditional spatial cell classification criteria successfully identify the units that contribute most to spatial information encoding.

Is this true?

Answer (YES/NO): NO